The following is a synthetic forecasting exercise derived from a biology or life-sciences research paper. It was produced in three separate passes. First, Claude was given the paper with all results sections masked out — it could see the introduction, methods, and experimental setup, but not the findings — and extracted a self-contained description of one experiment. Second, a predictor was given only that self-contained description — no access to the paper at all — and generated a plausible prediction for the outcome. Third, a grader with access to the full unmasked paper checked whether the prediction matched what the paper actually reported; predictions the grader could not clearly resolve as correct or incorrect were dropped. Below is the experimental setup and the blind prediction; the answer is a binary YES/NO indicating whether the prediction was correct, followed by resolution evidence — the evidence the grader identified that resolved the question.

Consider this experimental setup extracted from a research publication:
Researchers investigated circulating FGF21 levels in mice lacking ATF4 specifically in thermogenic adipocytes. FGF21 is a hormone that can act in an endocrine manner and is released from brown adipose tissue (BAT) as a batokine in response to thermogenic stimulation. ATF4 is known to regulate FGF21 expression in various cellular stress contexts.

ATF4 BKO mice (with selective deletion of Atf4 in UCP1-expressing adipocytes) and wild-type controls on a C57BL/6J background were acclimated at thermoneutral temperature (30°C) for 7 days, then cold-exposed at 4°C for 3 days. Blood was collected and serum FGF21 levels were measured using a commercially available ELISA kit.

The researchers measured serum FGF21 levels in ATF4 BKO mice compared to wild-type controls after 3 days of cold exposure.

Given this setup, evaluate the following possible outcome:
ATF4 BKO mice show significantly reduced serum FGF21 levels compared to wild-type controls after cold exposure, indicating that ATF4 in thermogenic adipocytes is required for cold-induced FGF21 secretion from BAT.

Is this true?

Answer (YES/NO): NO